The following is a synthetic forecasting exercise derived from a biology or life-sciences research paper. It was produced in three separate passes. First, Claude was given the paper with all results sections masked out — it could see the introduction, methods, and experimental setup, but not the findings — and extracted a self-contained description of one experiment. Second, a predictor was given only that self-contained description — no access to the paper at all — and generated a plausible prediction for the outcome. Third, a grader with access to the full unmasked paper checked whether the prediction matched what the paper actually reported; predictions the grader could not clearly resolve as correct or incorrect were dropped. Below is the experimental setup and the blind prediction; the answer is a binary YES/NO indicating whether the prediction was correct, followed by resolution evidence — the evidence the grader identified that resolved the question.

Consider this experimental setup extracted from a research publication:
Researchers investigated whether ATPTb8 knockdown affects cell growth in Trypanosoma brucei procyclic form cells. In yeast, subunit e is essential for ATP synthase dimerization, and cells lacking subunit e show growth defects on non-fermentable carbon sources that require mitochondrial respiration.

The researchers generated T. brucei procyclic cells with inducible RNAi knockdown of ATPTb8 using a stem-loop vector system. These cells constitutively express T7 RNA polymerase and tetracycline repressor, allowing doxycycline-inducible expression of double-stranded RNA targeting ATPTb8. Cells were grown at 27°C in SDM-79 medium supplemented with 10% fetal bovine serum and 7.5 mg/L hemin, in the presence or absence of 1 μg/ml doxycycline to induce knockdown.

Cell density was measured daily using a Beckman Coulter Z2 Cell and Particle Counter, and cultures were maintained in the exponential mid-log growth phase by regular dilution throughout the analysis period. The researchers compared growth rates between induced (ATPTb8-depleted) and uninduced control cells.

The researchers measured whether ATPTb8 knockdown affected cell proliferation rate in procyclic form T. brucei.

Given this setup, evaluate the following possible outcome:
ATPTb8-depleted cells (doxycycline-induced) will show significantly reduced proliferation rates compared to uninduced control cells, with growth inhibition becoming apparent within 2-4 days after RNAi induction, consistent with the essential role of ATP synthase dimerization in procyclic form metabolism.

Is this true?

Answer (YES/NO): YES